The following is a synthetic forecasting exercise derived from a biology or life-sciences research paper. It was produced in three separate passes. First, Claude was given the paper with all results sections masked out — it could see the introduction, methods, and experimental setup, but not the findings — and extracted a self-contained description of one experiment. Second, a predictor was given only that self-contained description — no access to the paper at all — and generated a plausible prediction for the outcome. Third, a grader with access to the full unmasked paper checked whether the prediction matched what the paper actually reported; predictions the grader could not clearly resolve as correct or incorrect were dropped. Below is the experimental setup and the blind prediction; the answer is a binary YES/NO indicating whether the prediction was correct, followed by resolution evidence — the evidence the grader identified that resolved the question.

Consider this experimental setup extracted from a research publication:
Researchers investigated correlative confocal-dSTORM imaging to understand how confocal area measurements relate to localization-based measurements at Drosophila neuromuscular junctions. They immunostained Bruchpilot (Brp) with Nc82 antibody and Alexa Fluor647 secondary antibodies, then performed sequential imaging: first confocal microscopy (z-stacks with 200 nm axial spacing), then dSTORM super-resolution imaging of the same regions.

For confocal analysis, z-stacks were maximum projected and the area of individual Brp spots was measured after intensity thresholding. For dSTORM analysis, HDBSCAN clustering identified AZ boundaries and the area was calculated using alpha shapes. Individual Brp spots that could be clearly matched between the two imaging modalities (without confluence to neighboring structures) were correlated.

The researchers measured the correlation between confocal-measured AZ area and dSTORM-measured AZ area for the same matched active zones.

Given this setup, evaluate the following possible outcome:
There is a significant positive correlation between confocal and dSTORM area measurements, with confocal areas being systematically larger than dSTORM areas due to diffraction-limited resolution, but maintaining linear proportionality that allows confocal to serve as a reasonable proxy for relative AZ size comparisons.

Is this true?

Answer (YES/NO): NO